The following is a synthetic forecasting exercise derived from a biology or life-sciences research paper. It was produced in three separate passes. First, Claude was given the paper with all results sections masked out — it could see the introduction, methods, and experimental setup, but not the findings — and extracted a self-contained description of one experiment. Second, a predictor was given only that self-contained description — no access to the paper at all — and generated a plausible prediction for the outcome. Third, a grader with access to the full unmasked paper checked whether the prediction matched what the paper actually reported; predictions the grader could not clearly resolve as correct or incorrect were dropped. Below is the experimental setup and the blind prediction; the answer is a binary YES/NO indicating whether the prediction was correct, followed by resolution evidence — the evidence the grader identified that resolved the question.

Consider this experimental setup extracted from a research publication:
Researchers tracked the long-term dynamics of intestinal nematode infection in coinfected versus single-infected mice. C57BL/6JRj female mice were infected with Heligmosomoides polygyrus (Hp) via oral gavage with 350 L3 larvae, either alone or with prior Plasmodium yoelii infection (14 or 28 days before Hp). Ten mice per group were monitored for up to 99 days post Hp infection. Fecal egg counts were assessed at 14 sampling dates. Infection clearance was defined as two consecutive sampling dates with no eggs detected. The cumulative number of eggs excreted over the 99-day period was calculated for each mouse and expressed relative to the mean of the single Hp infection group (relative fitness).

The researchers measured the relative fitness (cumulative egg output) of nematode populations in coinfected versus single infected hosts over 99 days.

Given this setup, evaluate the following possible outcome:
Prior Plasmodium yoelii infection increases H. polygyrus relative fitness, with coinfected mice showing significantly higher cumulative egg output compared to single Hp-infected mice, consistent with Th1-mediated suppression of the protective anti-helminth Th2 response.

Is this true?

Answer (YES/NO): YES